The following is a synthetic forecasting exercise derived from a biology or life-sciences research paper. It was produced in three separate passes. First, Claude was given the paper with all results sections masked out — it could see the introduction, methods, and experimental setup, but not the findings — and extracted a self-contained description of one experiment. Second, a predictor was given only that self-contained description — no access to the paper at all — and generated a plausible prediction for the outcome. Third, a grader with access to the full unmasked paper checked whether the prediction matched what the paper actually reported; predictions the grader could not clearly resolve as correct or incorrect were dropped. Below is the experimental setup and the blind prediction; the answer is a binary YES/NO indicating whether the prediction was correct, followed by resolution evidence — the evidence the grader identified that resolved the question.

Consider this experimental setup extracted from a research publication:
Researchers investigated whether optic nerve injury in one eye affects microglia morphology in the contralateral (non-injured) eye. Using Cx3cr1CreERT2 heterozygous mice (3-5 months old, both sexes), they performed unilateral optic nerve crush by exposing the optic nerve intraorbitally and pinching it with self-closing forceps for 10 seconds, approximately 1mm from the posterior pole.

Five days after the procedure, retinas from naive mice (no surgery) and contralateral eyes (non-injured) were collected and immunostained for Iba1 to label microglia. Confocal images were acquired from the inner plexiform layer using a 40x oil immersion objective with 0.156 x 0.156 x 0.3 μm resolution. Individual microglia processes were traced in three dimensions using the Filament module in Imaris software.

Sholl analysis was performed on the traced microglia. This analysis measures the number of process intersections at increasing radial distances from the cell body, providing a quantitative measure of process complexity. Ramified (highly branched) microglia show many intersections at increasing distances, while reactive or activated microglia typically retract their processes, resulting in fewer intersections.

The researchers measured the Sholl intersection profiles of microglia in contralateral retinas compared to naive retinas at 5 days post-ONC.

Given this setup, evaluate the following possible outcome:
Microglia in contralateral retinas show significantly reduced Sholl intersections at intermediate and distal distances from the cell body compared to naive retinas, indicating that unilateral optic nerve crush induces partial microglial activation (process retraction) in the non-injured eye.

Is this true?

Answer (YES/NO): YES